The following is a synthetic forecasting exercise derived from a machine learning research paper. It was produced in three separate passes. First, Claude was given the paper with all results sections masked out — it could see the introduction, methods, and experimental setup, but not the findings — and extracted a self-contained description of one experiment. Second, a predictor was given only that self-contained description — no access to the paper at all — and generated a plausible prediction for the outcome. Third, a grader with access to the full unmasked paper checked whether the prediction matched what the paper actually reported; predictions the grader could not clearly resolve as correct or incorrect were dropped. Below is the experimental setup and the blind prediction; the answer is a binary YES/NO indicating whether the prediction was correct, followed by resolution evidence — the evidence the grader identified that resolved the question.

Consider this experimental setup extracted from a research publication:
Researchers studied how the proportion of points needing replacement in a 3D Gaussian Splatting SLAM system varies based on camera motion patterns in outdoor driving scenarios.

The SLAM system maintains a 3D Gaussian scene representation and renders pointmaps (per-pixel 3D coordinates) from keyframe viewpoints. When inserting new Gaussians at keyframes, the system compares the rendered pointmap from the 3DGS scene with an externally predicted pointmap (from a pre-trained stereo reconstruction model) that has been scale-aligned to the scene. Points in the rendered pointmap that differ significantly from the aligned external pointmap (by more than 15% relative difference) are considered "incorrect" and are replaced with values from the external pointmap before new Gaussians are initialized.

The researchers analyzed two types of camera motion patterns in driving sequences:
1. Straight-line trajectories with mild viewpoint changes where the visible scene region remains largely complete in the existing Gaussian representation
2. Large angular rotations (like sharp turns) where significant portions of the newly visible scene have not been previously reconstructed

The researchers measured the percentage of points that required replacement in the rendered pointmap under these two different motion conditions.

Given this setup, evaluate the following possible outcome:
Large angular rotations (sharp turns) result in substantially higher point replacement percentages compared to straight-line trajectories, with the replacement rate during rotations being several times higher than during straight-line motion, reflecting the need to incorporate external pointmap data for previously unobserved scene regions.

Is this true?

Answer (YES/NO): YES